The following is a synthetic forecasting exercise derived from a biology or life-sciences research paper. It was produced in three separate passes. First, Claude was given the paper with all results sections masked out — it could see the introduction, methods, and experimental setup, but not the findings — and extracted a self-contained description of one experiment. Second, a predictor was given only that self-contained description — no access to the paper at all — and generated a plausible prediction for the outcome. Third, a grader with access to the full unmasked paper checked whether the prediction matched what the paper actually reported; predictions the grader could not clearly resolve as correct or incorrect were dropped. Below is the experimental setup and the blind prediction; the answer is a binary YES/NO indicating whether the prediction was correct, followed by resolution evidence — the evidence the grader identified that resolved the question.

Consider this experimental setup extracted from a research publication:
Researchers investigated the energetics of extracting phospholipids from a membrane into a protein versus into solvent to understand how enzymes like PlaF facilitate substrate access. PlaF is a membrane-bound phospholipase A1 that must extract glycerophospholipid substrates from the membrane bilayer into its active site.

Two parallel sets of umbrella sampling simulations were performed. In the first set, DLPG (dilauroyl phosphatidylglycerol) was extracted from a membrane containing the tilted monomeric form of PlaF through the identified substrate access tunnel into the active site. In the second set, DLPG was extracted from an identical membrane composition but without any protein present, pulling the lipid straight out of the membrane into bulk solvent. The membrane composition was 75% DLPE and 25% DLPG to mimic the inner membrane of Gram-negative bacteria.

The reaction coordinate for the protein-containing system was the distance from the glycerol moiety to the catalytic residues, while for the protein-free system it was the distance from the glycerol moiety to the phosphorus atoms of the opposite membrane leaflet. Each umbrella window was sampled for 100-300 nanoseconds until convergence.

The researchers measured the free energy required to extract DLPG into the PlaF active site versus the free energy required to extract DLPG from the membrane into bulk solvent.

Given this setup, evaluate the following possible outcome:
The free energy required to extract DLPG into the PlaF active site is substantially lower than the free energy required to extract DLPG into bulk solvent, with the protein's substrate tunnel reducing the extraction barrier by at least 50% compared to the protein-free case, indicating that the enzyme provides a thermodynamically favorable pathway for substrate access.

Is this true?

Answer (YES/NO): YES